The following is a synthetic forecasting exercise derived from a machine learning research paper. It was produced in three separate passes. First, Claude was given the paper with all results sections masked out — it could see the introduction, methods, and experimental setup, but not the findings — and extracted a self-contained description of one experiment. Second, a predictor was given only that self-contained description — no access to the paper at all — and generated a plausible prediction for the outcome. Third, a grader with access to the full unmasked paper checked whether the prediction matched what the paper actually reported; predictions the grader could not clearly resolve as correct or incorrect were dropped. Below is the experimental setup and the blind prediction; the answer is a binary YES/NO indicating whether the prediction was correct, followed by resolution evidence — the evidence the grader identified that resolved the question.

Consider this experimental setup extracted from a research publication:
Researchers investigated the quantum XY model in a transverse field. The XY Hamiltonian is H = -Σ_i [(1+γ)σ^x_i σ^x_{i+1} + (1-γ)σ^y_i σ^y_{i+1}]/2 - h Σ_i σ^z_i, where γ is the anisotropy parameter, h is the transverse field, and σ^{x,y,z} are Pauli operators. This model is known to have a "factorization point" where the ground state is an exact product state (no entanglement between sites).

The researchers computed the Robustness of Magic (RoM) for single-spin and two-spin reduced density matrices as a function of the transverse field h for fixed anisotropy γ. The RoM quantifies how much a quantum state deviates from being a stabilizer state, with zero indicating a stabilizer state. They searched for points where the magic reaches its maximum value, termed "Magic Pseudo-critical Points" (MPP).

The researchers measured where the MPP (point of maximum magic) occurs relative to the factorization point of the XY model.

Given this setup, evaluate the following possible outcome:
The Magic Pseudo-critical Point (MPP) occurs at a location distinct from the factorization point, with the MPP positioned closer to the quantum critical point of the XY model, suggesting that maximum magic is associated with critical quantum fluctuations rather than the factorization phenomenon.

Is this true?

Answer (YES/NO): NO